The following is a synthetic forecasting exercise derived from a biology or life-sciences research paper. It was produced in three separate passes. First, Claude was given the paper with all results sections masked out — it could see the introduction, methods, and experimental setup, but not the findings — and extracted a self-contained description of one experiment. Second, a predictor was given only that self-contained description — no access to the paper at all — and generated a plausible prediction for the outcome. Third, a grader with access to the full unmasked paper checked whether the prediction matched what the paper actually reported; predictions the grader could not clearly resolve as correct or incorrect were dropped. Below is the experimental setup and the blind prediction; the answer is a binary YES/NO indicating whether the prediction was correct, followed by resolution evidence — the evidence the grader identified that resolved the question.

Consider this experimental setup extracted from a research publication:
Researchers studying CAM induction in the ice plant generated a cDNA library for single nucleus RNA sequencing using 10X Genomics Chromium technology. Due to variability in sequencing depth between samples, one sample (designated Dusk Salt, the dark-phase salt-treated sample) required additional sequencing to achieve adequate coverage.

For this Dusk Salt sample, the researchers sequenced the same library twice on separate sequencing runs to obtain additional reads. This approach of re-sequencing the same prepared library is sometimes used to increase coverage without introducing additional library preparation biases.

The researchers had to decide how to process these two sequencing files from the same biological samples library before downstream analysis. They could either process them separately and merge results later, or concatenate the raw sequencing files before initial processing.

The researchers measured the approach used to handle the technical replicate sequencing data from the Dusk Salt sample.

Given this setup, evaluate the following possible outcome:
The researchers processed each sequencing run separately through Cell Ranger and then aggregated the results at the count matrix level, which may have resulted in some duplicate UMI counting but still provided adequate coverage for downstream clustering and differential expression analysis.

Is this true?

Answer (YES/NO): NO